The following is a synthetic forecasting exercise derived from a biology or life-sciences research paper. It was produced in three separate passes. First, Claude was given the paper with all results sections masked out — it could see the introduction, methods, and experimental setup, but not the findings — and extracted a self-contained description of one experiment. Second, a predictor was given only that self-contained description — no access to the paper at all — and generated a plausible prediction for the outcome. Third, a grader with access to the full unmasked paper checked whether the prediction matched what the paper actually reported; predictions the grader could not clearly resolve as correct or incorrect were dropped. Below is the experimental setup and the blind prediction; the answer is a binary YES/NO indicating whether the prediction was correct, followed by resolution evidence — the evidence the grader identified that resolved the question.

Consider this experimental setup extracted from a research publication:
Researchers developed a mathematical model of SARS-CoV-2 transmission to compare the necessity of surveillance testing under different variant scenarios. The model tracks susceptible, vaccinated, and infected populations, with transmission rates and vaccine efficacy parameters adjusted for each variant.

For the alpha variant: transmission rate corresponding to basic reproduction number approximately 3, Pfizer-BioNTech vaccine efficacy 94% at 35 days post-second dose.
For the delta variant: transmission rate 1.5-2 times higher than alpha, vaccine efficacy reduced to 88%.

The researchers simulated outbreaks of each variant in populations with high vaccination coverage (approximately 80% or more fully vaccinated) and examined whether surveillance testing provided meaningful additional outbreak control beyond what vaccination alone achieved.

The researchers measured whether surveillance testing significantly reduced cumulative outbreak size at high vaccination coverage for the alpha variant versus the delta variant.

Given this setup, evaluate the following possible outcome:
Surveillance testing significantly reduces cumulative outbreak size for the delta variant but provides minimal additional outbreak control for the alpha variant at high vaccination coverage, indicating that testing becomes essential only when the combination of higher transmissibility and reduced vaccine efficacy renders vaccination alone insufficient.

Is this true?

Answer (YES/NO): NO